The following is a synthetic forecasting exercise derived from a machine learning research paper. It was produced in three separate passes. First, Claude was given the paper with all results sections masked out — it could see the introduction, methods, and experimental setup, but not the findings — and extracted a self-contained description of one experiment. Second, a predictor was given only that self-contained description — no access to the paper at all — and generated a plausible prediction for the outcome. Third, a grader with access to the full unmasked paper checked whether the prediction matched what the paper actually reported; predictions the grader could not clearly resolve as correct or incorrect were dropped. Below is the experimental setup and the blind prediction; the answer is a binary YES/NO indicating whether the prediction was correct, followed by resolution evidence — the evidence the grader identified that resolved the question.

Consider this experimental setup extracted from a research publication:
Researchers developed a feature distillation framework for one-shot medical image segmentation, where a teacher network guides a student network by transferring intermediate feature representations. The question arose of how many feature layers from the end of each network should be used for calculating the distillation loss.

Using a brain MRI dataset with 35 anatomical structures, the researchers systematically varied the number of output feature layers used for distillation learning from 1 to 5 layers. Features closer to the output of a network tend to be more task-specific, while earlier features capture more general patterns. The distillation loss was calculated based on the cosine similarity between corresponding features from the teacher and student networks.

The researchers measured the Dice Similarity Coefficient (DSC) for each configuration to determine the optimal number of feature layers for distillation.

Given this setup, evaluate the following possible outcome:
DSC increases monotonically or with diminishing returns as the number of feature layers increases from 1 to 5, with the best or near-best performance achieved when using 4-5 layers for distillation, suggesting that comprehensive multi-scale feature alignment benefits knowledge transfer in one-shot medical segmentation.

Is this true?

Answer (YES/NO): NO